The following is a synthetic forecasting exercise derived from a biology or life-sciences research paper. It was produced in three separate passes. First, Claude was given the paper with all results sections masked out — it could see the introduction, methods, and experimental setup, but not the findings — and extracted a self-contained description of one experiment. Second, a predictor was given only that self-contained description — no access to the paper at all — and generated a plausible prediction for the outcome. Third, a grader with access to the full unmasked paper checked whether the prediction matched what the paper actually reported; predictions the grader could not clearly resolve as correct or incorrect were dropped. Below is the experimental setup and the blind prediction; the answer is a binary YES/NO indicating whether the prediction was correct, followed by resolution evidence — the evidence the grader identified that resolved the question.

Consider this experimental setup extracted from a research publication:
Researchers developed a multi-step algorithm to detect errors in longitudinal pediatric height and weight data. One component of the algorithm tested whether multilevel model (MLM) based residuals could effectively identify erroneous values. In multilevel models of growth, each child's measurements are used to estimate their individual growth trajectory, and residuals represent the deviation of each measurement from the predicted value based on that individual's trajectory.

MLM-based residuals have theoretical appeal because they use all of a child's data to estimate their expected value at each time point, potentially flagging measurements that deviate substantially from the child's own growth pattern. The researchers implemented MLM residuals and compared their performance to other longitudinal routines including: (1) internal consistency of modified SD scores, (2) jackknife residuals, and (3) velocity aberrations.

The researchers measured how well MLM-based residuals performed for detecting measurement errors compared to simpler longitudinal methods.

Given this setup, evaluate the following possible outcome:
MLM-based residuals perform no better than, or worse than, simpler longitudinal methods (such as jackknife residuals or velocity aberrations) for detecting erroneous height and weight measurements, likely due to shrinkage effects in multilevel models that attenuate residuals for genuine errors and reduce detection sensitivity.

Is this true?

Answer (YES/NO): YES